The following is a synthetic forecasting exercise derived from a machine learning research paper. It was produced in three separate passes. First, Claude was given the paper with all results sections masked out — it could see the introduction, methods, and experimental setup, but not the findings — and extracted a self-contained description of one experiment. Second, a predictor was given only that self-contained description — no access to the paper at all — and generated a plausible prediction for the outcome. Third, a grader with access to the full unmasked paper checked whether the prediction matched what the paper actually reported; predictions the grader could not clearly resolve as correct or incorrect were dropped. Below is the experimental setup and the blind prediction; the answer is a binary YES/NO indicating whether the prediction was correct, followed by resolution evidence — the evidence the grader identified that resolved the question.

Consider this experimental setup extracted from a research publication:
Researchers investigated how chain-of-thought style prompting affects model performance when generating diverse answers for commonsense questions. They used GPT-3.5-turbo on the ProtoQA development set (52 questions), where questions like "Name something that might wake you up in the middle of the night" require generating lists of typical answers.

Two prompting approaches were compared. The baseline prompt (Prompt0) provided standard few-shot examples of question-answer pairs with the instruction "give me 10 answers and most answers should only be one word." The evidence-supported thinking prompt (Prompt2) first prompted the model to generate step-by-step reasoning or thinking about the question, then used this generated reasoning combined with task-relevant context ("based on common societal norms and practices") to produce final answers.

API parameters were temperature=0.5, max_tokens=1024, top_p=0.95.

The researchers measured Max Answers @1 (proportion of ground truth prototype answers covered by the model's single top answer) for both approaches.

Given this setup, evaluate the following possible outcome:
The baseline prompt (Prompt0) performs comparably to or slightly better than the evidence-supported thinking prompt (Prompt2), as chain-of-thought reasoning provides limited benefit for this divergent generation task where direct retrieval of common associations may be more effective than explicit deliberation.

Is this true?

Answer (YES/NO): YES